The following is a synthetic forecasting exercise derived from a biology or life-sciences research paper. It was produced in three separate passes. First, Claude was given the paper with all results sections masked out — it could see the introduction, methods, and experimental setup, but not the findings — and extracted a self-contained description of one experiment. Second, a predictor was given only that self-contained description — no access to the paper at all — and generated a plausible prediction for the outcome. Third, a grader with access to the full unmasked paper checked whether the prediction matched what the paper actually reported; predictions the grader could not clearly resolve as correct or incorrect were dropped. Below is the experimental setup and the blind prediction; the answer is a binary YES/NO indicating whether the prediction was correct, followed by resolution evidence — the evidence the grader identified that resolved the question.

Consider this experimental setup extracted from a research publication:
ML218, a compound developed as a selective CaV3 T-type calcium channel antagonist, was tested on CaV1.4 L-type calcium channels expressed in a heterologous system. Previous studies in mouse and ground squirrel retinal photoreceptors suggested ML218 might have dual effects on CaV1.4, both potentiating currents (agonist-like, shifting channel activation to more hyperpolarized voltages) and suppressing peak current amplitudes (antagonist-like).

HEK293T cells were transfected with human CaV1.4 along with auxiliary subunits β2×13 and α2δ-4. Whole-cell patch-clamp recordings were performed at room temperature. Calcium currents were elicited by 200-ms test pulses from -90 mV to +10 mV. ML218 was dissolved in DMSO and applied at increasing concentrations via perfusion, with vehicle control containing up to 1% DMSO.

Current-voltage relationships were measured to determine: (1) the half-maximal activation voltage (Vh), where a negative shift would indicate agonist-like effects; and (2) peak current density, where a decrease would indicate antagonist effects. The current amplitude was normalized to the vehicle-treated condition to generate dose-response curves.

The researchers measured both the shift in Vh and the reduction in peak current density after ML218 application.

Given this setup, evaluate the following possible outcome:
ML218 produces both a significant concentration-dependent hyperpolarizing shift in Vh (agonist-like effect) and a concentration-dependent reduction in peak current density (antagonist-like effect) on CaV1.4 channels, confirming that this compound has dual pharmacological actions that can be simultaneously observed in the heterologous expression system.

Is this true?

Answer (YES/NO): NO